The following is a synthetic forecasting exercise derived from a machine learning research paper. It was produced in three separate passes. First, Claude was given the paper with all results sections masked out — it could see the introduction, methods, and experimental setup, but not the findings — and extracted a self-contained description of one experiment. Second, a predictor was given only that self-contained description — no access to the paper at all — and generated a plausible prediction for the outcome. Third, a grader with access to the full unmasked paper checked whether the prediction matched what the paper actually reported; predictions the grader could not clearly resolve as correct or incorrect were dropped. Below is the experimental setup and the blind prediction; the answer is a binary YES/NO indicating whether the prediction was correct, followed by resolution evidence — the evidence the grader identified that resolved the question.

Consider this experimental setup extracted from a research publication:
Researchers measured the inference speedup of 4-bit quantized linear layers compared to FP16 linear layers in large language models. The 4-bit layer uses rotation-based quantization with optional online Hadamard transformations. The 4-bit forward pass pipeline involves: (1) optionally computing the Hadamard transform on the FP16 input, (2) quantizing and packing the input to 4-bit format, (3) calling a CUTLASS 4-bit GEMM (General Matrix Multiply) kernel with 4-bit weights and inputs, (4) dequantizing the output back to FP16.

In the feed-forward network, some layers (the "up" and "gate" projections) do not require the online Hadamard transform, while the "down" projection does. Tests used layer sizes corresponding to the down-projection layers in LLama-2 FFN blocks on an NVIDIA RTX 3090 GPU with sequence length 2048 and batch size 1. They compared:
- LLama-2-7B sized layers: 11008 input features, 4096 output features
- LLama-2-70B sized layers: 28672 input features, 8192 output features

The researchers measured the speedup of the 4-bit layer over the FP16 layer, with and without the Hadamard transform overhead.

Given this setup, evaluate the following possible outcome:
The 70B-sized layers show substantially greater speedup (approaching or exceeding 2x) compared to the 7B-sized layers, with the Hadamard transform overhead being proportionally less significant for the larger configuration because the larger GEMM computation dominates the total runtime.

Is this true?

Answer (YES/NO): YES